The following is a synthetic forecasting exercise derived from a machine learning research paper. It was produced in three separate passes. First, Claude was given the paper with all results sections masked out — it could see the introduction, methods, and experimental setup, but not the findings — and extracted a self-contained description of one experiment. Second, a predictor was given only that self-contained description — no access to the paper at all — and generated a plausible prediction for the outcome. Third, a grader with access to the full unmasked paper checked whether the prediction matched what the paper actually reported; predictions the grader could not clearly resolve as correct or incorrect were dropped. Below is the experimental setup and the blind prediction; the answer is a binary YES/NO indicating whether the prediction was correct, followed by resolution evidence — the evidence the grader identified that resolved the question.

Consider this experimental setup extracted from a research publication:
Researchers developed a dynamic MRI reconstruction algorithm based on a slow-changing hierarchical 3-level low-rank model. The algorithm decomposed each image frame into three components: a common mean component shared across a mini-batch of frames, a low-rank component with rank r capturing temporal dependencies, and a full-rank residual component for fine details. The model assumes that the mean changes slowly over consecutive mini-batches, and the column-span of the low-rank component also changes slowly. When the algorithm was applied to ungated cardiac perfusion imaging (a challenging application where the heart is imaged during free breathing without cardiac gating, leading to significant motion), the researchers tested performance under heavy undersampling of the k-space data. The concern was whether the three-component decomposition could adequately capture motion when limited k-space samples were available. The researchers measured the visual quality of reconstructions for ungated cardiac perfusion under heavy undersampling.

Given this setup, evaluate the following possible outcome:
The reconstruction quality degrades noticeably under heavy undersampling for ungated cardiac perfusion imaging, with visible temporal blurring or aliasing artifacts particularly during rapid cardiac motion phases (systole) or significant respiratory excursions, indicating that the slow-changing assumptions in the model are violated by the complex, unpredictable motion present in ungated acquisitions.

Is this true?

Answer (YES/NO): NO